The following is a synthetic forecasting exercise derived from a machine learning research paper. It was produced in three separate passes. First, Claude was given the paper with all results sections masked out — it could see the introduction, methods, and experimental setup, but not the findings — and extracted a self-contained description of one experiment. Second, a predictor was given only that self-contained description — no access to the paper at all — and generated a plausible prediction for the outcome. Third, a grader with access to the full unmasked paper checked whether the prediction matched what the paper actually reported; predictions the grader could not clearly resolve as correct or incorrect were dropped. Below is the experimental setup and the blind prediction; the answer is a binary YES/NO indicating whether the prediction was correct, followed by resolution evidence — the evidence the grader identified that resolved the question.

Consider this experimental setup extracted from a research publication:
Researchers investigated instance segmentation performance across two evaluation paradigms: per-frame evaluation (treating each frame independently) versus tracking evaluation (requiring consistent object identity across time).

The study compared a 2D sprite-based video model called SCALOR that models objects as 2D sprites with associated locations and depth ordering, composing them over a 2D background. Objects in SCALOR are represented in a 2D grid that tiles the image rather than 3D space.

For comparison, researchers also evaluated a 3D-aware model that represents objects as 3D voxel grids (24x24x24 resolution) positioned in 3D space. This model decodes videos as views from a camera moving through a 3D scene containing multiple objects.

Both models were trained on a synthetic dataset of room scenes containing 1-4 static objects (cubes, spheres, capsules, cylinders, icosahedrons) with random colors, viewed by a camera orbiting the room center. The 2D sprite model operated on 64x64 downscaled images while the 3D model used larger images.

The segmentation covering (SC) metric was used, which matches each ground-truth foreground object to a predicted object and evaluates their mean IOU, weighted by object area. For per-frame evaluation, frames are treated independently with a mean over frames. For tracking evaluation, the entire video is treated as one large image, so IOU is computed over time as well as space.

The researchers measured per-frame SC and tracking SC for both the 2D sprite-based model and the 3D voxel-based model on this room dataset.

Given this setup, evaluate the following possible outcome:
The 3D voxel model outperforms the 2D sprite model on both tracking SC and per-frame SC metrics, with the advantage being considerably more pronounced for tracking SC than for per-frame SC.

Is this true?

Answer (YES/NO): NO